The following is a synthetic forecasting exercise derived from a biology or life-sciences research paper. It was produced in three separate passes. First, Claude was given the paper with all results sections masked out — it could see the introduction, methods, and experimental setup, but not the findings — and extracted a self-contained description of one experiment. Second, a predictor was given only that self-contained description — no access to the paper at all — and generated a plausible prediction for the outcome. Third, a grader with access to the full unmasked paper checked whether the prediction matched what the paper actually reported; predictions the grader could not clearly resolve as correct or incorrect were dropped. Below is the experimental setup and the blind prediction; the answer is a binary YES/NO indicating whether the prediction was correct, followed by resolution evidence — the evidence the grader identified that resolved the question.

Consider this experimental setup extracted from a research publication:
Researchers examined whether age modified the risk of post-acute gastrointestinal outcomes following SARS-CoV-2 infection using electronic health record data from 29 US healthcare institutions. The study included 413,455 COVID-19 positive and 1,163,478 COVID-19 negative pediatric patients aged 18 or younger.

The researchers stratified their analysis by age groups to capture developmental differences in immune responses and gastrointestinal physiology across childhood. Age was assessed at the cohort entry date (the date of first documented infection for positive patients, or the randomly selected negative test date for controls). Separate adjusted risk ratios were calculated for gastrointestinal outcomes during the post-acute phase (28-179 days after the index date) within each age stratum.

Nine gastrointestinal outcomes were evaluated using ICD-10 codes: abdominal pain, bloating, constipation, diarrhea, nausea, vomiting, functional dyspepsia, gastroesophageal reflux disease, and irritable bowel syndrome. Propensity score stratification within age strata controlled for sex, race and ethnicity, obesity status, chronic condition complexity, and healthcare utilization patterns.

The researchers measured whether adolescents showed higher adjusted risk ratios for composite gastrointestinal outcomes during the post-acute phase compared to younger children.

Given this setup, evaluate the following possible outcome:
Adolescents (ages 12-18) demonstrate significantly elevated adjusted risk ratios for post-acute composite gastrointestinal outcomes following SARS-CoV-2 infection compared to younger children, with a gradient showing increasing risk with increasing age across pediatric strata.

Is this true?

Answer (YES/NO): NO